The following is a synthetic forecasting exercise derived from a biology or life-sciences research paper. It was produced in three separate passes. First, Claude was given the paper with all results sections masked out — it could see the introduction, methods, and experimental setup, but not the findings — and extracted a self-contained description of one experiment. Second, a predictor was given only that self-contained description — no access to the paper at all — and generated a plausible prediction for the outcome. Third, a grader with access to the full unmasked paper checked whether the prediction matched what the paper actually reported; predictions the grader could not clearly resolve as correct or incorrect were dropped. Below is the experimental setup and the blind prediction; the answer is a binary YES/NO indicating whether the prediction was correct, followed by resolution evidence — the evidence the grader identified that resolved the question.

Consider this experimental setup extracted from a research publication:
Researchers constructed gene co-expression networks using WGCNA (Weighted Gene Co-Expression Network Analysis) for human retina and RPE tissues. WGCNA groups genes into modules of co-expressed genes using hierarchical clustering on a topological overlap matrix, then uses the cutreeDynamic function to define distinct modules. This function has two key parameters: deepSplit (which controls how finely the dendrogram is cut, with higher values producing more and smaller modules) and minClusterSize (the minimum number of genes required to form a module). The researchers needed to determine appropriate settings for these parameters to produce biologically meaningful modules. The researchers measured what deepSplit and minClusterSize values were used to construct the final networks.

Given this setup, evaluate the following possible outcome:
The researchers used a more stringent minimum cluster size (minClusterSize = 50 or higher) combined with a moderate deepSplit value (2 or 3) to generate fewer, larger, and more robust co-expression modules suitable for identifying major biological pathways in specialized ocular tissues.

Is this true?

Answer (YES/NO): NO